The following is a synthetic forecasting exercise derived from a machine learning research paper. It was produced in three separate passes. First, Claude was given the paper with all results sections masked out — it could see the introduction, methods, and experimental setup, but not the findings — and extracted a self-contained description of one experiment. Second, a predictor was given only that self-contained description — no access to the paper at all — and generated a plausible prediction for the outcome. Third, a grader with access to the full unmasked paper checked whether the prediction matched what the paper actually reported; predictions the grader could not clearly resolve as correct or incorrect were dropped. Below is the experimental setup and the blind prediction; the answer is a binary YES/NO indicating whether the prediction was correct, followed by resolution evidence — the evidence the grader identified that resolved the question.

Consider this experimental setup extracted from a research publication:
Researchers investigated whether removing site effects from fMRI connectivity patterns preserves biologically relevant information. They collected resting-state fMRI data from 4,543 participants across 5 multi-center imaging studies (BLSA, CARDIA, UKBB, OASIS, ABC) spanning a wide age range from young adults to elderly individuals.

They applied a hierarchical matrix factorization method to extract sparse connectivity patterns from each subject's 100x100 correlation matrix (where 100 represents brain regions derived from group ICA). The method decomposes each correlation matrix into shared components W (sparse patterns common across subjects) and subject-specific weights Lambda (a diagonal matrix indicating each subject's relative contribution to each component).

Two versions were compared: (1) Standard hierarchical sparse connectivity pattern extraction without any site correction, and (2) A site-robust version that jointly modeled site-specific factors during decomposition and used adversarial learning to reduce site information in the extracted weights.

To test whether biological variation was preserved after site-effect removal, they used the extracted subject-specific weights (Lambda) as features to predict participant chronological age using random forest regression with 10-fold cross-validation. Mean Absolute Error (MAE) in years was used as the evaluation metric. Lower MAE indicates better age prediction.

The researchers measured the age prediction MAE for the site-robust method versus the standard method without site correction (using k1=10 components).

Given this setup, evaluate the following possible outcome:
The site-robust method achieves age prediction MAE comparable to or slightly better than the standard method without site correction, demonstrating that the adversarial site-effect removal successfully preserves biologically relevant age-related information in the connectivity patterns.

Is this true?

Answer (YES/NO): YES